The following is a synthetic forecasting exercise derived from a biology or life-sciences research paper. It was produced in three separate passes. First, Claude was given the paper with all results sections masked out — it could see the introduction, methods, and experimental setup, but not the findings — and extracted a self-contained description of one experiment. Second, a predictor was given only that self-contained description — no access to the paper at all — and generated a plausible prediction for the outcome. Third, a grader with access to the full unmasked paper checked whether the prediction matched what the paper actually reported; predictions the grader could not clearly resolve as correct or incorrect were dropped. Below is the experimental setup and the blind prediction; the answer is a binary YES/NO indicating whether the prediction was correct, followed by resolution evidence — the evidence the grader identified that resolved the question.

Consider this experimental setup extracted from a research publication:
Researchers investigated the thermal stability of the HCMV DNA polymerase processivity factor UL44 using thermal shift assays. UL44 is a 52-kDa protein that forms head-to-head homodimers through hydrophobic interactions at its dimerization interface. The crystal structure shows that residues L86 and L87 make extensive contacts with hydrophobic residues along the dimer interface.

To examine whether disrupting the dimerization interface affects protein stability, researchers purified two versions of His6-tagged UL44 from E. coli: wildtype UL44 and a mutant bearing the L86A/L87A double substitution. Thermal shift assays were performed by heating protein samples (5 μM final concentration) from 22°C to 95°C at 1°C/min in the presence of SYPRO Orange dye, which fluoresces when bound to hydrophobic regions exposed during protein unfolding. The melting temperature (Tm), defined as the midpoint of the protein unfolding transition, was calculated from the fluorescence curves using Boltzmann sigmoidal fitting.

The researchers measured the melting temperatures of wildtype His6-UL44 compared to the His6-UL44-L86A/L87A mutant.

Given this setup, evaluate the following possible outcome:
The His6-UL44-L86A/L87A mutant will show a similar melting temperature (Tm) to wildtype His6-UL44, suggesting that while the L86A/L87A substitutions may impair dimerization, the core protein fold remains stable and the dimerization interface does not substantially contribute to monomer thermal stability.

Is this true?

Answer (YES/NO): NO